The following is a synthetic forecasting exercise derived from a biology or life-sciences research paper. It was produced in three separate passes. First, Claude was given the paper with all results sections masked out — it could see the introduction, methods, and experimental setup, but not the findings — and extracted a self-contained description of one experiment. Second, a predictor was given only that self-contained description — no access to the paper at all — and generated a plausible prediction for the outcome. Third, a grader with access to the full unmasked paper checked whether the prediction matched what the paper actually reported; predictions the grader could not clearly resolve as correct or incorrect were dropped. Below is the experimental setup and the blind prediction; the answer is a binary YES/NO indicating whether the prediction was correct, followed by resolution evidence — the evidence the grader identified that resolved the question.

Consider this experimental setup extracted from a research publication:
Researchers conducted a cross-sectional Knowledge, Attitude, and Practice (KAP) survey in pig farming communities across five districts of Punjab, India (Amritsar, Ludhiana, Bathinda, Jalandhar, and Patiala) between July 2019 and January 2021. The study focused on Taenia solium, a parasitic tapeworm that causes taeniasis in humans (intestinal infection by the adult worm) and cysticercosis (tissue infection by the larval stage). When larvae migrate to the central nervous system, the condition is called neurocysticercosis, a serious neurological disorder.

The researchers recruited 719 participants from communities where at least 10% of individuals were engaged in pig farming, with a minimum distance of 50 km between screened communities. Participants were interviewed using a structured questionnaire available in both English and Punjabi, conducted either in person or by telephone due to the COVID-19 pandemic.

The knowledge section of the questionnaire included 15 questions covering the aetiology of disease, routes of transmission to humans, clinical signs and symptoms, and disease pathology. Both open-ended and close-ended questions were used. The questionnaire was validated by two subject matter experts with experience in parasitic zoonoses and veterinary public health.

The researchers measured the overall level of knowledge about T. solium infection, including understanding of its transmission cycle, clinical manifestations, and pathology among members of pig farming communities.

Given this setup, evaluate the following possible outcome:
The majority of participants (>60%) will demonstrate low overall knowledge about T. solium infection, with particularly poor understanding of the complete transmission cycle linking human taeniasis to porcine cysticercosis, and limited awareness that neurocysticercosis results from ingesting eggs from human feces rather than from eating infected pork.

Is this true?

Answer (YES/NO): YES